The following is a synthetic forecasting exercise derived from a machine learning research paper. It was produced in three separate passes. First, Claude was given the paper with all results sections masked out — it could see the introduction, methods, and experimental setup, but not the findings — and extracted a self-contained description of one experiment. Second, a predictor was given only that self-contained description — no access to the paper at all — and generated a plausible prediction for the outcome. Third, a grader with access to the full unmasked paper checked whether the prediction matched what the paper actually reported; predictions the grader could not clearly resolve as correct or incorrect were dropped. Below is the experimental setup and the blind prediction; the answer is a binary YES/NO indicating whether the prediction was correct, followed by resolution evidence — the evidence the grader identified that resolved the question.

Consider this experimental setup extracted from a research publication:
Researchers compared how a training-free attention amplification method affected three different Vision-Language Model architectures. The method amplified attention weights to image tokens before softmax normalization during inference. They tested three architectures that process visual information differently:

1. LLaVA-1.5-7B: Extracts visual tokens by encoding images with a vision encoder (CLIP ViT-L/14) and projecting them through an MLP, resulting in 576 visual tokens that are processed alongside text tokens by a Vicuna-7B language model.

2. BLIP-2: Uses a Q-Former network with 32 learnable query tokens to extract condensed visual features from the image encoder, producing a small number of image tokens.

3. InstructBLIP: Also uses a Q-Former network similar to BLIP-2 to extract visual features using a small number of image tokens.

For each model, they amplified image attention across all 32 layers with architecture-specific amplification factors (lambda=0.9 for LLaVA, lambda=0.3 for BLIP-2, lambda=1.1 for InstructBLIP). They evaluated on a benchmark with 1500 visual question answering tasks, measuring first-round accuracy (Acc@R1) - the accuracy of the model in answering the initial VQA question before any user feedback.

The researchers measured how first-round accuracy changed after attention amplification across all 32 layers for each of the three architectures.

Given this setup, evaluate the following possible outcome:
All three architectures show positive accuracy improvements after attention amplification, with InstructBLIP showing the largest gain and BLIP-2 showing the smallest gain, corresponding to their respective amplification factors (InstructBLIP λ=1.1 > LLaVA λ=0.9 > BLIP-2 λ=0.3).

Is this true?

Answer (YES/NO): NO